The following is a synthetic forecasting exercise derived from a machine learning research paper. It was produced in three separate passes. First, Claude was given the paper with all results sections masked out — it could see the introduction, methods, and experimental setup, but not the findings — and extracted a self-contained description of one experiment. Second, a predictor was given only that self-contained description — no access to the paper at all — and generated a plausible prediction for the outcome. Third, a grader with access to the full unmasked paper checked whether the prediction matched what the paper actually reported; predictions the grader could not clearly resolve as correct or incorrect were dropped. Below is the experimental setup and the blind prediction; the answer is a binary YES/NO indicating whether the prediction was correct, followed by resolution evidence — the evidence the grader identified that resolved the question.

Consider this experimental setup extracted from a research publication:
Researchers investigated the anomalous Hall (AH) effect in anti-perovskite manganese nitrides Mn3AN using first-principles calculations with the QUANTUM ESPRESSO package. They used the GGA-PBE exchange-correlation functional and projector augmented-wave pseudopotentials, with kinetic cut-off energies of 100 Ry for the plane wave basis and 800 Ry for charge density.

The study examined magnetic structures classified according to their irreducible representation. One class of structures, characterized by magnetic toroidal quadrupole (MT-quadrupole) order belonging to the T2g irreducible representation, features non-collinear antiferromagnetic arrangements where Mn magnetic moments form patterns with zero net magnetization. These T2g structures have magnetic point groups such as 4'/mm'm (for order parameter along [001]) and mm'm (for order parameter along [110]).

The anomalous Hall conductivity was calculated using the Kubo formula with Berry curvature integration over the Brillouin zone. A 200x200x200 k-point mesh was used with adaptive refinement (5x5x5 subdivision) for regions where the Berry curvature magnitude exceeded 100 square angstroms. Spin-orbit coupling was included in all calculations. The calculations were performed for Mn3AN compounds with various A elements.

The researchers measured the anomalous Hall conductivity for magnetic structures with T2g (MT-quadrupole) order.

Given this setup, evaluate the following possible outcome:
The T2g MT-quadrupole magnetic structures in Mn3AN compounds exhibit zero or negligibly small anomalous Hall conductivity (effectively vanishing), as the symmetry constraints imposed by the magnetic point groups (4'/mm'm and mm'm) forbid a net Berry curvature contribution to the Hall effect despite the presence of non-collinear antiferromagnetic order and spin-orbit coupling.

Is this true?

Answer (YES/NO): YES